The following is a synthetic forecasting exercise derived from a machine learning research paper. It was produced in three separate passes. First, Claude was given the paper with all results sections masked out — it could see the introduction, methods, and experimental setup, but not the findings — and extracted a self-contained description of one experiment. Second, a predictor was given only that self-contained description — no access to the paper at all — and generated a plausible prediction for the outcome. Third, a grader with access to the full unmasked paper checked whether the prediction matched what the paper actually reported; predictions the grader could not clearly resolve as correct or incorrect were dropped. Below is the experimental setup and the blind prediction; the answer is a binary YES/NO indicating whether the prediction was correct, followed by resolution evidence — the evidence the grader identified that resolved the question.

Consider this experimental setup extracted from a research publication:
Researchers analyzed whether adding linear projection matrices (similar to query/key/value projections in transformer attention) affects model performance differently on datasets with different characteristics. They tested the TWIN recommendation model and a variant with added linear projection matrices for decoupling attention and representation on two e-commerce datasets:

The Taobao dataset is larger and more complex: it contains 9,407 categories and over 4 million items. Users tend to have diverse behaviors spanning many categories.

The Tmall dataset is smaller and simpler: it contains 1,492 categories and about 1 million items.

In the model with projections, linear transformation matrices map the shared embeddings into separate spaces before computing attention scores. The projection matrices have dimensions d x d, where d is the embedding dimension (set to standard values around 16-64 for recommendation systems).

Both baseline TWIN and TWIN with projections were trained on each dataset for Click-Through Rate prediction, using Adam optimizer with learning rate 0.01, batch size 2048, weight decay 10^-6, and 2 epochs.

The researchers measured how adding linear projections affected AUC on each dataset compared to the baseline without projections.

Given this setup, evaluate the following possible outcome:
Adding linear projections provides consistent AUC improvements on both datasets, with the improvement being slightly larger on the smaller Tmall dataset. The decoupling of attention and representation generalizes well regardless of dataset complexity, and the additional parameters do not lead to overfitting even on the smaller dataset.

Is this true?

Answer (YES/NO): NO